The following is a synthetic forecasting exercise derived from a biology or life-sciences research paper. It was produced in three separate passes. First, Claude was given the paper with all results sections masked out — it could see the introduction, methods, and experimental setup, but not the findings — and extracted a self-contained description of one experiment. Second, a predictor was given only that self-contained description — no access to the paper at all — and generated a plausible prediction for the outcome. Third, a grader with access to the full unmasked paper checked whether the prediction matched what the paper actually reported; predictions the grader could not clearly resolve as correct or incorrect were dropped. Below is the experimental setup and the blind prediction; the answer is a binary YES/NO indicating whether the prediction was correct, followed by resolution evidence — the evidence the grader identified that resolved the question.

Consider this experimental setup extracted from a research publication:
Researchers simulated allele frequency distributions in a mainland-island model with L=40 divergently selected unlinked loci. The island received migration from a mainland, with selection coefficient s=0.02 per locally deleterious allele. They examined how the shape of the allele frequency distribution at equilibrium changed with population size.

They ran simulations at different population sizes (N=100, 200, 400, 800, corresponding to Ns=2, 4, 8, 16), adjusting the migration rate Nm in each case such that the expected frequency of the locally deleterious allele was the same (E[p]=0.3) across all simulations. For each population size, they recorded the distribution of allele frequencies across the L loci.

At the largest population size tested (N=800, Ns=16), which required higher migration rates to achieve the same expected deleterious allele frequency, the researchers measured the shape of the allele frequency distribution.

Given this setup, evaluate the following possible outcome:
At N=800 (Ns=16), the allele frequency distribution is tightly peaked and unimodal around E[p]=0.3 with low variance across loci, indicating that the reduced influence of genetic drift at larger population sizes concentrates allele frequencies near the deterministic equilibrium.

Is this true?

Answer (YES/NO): NO